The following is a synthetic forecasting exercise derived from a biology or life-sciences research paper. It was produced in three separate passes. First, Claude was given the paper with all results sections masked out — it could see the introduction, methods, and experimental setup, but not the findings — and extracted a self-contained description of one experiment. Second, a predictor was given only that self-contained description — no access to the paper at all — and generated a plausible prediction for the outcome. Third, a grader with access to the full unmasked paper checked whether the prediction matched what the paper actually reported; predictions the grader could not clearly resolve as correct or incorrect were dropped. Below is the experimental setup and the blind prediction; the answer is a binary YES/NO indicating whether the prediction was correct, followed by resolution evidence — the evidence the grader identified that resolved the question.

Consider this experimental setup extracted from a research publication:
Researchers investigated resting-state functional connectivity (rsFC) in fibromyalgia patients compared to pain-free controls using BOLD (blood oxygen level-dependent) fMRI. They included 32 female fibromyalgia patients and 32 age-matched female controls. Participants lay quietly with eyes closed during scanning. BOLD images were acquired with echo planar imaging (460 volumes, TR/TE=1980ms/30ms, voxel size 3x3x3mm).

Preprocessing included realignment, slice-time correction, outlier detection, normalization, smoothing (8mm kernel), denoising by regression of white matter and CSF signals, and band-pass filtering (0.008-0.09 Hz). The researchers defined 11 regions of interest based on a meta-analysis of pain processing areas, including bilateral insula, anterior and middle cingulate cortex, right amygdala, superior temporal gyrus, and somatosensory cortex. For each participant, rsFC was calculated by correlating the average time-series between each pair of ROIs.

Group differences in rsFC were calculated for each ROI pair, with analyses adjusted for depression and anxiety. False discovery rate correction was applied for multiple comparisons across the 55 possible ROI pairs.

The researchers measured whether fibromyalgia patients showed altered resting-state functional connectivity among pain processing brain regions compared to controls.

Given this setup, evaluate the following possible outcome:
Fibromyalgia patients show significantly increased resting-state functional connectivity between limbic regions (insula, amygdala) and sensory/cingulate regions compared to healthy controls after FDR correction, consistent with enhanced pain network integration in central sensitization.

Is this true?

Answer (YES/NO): NO